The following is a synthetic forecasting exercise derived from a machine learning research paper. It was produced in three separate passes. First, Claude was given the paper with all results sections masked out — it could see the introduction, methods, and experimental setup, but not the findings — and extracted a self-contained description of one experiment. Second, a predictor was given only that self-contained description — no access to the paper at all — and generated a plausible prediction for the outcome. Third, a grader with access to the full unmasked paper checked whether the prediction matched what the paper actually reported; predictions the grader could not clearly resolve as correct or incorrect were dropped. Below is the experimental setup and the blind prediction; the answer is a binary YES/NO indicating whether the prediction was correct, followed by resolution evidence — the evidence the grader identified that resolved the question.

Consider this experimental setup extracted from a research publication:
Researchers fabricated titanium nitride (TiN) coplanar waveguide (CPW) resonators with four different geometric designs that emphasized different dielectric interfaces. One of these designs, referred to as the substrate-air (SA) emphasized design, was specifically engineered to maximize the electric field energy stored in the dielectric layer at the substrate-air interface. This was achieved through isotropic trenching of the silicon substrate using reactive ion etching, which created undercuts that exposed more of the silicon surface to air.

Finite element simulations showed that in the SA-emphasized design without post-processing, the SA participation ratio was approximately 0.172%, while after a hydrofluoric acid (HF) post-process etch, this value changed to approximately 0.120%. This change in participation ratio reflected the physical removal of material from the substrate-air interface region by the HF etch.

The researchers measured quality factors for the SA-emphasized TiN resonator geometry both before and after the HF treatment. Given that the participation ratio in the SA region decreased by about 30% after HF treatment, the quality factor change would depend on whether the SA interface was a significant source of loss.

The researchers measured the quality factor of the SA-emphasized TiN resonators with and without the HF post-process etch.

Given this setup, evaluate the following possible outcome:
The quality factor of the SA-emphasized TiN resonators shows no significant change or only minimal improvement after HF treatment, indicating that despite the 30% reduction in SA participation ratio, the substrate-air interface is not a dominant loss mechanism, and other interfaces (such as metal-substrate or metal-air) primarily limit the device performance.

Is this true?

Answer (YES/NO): NO